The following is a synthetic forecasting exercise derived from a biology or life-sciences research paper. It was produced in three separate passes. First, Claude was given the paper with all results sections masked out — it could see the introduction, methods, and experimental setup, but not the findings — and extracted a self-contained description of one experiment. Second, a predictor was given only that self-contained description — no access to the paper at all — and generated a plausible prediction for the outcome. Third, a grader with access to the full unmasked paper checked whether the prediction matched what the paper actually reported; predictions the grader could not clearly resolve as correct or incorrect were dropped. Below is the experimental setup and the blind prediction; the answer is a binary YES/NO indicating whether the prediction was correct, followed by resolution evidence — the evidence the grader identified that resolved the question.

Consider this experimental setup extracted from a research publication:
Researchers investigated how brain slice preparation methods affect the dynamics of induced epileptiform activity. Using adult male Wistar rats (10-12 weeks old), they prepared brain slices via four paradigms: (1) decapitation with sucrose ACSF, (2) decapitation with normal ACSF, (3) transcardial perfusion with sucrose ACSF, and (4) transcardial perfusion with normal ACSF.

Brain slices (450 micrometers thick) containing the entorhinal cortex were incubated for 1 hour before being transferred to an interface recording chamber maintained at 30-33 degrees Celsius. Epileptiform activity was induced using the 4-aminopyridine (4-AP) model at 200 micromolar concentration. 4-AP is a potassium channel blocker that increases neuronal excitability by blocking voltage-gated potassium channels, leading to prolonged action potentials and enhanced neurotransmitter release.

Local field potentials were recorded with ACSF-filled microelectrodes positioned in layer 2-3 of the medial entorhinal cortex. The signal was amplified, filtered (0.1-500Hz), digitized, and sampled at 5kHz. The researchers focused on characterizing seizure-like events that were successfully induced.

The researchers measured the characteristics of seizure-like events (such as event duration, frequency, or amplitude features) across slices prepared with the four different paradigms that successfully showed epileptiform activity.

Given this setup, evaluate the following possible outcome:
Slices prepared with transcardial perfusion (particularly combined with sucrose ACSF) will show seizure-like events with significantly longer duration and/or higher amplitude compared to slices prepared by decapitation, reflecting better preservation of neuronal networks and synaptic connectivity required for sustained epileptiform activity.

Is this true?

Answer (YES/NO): NO